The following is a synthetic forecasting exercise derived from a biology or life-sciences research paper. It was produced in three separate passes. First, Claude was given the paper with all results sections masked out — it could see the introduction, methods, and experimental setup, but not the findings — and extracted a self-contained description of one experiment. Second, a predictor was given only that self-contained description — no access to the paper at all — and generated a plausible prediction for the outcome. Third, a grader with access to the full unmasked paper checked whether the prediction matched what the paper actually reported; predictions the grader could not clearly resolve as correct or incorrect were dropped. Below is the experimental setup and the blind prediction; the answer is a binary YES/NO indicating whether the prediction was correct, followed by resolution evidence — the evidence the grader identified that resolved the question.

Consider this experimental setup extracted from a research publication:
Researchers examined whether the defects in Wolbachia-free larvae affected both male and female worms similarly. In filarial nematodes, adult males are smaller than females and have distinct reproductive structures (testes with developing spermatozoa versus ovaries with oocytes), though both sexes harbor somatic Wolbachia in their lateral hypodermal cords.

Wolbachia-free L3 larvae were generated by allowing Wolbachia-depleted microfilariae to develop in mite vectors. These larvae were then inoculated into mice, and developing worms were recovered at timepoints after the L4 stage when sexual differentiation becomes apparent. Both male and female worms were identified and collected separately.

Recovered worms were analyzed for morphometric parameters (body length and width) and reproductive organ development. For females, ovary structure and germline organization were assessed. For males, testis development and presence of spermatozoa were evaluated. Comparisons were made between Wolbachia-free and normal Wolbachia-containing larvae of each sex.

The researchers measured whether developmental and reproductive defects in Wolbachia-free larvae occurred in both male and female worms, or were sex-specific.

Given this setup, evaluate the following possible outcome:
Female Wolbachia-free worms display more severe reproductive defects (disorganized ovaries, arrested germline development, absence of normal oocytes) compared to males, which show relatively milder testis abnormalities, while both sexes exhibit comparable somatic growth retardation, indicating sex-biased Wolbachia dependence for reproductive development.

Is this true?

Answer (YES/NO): NO